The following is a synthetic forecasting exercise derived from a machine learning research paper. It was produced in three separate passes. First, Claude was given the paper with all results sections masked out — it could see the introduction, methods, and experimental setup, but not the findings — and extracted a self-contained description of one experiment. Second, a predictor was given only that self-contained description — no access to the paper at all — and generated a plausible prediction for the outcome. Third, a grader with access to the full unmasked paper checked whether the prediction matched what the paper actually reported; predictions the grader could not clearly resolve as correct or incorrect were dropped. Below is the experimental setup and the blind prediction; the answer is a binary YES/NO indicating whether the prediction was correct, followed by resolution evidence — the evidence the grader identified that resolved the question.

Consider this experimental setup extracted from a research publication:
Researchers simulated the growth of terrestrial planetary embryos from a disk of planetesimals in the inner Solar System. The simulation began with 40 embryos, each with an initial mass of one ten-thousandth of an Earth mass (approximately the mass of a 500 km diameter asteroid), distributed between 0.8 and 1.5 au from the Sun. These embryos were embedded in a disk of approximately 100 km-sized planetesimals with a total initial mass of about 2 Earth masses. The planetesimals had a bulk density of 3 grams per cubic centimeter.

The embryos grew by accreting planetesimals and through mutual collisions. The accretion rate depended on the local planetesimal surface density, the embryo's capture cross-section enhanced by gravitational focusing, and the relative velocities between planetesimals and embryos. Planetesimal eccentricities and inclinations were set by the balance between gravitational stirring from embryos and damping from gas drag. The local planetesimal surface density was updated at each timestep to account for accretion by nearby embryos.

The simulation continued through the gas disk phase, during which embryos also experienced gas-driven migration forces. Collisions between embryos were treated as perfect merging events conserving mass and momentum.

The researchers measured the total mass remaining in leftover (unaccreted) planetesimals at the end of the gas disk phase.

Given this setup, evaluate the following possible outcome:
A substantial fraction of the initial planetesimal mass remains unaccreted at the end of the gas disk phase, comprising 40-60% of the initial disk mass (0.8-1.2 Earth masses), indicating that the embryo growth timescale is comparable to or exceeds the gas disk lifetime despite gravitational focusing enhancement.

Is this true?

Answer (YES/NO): YES